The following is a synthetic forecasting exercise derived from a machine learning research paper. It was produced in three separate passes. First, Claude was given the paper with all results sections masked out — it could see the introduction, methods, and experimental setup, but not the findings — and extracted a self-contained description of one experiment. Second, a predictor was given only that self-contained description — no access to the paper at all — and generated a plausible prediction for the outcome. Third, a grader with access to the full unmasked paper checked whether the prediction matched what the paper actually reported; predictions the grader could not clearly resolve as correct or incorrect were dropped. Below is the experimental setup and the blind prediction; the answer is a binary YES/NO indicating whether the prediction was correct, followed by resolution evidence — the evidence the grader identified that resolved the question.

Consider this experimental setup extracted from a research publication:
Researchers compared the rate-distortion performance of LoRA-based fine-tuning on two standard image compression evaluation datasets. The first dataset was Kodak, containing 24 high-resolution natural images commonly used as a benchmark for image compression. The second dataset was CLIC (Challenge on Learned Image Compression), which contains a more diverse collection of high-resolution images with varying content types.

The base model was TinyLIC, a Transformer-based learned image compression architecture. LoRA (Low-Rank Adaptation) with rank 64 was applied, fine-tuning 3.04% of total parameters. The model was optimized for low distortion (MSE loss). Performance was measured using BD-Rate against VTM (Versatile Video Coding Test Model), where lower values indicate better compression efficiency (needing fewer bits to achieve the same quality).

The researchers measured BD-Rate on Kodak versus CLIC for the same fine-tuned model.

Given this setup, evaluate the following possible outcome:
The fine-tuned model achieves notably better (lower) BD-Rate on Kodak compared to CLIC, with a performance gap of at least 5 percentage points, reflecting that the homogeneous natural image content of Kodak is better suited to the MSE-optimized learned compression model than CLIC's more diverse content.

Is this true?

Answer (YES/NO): YES